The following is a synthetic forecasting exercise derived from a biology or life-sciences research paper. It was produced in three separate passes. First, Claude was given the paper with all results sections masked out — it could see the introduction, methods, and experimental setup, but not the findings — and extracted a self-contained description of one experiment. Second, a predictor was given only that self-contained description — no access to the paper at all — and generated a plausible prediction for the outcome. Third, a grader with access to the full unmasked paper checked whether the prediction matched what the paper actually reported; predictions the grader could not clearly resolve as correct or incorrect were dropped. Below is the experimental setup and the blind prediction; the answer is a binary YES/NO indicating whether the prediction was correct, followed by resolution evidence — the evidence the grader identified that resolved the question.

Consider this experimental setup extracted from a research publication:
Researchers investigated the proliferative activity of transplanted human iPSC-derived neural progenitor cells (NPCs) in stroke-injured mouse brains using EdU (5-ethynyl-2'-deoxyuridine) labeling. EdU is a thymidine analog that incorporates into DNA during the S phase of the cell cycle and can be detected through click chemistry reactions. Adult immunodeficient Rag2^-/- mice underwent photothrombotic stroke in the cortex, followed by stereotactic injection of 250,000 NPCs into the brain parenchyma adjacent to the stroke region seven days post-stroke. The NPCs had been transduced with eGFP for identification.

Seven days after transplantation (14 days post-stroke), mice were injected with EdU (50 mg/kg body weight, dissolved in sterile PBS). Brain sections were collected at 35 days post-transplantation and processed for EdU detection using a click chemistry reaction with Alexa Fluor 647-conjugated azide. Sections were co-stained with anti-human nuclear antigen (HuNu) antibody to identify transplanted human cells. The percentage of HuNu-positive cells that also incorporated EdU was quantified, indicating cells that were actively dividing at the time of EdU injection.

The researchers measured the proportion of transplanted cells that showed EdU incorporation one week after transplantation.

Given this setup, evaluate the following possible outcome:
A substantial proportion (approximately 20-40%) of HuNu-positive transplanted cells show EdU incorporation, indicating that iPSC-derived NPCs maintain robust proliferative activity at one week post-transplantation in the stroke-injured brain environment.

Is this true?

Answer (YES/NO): NO